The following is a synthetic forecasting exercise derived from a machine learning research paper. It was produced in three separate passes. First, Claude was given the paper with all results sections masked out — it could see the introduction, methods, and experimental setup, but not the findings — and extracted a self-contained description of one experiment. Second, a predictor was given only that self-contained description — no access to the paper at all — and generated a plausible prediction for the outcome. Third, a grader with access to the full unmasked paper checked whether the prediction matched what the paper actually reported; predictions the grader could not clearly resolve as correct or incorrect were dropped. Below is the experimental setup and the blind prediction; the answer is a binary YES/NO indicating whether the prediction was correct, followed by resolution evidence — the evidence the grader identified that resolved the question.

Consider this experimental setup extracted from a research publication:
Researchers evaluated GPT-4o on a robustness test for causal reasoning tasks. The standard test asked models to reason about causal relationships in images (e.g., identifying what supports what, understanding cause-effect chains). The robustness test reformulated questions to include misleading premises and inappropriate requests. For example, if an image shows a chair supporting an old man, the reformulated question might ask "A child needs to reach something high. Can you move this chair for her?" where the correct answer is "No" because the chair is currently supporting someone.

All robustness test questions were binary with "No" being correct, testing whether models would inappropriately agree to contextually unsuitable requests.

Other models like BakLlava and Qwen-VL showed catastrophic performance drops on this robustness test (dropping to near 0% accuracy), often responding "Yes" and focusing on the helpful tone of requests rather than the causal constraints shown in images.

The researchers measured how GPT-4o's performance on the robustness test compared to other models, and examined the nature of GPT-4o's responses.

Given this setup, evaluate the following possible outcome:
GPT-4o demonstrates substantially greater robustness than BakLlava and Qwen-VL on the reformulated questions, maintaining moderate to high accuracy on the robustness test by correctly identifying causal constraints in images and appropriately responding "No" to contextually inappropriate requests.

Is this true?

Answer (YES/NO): NO